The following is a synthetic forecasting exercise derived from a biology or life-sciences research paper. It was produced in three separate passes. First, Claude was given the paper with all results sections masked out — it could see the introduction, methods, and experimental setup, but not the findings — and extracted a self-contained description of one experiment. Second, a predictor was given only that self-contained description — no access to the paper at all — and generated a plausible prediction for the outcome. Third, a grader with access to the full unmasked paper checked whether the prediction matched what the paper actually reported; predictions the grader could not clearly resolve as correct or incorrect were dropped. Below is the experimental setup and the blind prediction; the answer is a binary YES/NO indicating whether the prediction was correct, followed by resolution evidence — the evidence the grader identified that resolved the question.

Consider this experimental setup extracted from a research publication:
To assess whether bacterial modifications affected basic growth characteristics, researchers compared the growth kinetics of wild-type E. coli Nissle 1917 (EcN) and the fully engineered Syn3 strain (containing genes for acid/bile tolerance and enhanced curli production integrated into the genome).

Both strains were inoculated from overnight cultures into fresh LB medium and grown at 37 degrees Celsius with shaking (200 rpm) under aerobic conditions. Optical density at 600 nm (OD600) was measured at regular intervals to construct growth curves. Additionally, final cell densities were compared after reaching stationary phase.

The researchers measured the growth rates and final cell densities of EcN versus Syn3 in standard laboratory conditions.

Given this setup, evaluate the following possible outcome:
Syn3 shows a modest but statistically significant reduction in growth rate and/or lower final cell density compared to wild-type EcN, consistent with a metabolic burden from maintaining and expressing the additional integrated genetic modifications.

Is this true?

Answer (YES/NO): NO